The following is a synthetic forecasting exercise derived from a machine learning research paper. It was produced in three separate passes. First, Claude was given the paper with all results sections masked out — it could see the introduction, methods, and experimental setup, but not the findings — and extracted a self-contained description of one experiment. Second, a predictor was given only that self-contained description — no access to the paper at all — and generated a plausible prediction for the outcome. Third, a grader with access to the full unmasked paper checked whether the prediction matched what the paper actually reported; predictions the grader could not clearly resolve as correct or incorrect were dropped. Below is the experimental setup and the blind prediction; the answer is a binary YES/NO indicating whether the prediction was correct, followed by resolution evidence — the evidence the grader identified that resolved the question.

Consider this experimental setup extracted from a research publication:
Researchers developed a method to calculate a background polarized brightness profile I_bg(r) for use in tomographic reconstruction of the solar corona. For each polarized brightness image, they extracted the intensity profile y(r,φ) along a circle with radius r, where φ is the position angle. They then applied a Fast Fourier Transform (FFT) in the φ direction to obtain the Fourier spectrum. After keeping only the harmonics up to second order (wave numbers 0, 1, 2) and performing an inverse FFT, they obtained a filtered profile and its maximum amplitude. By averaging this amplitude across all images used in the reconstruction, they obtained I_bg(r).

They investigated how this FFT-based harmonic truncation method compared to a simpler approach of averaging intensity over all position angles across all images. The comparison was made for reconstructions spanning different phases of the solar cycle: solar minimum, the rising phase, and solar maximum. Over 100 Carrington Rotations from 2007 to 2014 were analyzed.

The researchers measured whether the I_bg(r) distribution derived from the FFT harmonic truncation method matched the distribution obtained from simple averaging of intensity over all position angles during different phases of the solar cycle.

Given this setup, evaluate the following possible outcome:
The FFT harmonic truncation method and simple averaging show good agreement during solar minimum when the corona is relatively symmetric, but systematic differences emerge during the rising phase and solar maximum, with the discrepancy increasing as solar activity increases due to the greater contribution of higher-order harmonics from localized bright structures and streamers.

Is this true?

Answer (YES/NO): NO